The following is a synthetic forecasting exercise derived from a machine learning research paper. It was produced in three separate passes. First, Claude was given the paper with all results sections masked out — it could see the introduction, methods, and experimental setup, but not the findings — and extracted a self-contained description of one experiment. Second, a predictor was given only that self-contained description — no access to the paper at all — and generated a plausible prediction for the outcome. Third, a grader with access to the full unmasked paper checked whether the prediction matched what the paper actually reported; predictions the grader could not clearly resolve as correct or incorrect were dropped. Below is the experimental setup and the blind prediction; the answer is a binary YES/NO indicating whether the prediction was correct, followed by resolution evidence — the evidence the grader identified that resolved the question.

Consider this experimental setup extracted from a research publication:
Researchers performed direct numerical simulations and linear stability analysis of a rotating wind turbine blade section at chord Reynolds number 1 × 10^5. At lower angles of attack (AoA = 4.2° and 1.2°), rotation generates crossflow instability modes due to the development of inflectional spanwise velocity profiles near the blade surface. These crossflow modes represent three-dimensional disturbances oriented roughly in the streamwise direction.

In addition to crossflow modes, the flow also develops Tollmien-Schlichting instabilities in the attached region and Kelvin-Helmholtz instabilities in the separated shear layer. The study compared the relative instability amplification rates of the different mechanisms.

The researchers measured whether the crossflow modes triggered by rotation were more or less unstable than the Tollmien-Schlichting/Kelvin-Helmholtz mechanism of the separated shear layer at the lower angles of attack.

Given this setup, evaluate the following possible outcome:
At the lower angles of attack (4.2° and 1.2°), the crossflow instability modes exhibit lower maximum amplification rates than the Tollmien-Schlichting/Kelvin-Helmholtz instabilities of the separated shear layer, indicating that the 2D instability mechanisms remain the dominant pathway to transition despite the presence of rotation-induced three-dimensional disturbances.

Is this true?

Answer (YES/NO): YES